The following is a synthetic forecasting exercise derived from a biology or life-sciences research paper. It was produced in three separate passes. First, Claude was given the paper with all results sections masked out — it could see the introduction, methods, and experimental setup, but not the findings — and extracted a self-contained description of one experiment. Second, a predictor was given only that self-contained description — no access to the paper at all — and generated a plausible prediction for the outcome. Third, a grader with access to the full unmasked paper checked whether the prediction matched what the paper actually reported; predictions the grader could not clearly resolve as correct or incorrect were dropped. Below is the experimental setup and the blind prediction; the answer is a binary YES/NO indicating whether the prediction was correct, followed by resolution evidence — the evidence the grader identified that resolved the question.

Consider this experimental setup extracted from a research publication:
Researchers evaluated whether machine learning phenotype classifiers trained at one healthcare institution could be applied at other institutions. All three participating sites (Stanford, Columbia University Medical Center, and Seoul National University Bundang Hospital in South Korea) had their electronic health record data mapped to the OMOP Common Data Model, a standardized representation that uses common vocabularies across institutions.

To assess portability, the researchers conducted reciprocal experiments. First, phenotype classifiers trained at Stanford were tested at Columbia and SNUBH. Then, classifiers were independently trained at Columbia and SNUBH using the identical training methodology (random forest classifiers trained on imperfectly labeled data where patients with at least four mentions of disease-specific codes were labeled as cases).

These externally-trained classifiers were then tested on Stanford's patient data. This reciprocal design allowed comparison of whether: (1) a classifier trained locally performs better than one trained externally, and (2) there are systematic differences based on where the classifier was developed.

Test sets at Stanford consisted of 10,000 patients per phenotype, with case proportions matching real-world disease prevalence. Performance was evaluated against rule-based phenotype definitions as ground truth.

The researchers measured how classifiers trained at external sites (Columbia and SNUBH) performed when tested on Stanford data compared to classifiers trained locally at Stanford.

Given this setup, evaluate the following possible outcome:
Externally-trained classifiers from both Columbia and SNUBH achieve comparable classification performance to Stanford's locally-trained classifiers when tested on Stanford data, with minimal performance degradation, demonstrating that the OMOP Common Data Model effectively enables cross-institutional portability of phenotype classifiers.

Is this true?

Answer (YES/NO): NO